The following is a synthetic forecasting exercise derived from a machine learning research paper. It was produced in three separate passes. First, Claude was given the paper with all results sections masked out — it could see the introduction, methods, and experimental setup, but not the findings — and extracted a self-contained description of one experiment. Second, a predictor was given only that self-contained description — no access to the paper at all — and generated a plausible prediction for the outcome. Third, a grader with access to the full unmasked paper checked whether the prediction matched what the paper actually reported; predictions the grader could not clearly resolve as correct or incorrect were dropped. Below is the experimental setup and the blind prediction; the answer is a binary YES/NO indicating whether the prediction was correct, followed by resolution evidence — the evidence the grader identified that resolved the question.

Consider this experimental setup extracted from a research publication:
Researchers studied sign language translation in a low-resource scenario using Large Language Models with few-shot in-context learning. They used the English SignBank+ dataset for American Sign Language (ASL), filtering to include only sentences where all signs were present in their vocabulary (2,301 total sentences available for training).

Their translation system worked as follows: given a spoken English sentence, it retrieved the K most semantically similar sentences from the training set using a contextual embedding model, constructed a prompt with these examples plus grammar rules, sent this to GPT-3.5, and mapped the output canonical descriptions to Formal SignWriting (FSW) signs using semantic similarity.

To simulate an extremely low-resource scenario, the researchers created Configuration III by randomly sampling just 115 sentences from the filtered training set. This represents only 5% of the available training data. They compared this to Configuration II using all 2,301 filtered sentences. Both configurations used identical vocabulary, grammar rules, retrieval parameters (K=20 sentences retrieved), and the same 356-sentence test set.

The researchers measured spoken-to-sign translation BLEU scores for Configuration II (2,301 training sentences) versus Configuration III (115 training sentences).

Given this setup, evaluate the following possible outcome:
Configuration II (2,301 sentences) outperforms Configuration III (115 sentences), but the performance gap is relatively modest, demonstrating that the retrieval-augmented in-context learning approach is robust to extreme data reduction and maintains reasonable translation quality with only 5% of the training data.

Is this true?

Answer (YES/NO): YES